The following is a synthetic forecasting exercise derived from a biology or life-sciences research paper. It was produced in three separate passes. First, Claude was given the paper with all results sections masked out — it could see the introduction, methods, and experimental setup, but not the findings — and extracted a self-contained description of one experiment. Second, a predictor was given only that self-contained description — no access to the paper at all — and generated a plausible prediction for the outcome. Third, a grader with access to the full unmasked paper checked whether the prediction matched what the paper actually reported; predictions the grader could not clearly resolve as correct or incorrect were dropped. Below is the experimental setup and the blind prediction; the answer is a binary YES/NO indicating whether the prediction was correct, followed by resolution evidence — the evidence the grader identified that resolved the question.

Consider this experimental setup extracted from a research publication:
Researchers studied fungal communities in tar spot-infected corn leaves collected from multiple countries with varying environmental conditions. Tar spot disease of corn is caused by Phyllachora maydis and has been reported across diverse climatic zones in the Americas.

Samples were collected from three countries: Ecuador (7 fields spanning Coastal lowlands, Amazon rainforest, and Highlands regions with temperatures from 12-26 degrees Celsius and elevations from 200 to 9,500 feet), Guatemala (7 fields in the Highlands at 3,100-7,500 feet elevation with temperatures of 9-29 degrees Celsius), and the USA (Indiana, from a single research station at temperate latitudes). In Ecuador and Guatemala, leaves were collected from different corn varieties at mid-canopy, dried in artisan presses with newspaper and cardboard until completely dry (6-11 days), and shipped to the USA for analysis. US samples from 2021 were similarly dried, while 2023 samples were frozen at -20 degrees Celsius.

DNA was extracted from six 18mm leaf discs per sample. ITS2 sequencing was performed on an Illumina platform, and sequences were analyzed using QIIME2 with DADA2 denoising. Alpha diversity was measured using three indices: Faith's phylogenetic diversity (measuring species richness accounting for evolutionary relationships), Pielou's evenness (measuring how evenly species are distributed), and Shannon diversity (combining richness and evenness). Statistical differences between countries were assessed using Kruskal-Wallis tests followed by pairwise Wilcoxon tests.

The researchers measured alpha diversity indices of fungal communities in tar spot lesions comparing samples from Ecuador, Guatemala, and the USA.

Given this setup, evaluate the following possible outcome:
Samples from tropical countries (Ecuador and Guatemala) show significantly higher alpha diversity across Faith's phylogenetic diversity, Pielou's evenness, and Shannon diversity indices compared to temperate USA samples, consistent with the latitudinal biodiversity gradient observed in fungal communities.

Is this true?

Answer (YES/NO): NO